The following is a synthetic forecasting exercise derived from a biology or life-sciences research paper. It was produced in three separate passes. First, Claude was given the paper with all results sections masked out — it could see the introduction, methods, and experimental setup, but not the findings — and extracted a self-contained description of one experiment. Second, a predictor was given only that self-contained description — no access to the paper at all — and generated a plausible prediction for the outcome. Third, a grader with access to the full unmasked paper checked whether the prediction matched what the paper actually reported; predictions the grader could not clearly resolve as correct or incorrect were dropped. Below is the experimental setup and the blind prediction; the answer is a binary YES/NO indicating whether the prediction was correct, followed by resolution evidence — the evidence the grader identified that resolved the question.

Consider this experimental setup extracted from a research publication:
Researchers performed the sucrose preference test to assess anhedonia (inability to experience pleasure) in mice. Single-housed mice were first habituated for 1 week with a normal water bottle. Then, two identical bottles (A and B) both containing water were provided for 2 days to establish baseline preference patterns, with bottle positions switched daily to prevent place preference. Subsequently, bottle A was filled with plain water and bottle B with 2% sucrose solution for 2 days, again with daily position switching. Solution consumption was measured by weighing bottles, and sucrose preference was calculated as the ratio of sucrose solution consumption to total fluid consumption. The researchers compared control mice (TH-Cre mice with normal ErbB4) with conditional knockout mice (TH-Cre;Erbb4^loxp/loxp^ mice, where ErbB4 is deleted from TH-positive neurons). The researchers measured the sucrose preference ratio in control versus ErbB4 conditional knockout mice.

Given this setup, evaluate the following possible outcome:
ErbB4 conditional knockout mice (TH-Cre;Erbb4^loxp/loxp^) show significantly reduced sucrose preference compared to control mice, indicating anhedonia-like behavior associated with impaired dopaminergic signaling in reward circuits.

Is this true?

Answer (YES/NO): NO